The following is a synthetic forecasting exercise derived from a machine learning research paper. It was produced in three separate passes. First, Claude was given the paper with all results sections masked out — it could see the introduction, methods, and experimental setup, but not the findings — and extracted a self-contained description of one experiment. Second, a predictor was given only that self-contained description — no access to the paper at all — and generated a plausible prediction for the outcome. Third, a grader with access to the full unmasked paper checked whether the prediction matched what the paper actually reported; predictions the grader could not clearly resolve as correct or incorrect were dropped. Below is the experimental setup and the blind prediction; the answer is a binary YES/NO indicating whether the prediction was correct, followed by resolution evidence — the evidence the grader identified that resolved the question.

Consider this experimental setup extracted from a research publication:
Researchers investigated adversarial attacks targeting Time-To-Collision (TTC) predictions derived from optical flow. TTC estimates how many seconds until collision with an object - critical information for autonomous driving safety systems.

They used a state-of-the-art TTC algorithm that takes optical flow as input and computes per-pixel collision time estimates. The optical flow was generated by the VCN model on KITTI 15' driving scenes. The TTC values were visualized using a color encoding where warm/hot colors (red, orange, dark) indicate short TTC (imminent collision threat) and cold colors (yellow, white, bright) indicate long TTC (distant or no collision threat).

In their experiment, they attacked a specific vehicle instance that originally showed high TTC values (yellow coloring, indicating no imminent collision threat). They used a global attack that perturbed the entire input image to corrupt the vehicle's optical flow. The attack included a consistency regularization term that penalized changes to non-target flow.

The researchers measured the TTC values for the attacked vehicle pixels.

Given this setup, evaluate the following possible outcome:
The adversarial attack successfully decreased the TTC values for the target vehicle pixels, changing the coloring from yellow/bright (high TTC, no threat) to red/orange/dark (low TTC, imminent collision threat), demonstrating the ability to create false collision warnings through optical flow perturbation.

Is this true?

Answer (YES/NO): YES